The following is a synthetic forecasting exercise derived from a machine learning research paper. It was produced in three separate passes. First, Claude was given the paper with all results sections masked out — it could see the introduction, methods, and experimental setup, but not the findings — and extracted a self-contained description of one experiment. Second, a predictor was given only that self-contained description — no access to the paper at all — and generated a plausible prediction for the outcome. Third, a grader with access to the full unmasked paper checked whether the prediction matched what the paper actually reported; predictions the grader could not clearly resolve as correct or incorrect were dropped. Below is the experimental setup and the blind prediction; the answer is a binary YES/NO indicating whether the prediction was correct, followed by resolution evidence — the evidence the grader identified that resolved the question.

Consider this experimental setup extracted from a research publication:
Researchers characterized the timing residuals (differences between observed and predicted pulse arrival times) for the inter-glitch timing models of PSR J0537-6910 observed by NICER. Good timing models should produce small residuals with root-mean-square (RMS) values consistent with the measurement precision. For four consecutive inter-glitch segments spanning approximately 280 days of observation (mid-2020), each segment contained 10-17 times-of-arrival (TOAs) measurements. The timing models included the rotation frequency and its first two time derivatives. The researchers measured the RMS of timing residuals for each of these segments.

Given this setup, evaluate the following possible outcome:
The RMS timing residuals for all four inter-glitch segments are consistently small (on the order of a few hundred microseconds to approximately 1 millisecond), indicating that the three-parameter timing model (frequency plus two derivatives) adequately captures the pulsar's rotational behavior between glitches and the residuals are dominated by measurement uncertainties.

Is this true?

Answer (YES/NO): YES